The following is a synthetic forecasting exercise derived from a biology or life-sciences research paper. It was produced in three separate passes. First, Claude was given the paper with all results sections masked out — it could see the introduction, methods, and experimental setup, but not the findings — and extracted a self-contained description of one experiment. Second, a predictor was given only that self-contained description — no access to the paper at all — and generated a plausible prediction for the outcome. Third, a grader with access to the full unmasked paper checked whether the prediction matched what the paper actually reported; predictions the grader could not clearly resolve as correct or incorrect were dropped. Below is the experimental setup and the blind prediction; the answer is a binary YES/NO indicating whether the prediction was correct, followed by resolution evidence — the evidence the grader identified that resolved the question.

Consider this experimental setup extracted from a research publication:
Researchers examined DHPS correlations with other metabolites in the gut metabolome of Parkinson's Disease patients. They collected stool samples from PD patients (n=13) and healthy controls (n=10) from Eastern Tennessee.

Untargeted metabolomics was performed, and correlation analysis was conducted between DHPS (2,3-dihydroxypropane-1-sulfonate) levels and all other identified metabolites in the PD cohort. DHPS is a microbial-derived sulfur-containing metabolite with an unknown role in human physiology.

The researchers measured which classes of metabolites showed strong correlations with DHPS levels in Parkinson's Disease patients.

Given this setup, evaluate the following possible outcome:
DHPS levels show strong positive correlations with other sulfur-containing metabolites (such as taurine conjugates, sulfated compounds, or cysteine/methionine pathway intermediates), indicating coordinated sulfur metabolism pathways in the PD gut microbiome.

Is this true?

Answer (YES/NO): NO